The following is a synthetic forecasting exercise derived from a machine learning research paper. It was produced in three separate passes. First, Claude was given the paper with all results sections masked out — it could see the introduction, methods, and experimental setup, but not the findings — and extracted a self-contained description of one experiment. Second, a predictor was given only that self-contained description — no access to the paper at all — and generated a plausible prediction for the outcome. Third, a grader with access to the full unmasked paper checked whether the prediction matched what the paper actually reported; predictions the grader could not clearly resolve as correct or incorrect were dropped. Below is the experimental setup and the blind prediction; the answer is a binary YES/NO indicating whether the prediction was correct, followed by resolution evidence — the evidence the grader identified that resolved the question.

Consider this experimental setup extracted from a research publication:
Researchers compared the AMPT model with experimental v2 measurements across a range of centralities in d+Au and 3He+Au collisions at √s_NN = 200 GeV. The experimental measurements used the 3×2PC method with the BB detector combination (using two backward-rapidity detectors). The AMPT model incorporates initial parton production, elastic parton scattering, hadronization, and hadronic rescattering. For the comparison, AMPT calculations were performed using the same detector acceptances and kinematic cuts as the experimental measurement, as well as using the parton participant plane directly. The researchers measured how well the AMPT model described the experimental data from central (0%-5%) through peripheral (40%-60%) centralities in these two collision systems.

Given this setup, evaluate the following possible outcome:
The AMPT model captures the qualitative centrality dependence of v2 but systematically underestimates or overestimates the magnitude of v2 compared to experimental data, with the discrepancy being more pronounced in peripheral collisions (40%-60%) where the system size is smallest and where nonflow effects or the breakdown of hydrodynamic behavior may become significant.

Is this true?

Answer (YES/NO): NO